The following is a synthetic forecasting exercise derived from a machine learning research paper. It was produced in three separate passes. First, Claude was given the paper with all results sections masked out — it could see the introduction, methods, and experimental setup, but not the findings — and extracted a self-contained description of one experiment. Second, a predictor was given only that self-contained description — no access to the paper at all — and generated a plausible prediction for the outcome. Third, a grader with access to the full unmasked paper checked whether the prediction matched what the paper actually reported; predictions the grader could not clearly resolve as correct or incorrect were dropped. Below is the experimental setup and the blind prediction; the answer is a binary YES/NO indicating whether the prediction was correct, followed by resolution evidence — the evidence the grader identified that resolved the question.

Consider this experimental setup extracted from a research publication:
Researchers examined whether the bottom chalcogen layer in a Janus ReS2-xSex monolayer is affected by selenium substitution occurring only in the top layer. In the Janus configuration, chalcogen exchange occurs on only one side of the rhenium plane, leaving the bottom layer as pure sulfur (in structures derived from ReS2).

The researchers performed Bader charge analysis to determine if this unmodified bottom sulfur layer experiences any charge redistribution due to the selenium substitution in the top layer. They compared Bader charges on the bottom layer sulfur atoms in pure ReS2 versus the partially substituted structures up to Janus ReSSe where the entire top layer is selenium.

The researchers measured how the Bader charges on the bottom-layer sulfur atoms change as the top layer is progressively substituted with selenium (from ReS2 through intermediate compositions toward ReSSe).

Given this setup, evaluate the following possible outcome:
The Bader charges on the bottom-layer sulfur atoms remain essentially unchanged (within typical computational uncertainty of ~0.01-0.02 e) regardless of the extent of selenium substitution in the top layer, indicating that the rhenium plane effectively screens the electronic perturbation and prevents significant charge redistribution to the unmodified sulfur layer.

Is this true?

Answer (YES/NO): YES